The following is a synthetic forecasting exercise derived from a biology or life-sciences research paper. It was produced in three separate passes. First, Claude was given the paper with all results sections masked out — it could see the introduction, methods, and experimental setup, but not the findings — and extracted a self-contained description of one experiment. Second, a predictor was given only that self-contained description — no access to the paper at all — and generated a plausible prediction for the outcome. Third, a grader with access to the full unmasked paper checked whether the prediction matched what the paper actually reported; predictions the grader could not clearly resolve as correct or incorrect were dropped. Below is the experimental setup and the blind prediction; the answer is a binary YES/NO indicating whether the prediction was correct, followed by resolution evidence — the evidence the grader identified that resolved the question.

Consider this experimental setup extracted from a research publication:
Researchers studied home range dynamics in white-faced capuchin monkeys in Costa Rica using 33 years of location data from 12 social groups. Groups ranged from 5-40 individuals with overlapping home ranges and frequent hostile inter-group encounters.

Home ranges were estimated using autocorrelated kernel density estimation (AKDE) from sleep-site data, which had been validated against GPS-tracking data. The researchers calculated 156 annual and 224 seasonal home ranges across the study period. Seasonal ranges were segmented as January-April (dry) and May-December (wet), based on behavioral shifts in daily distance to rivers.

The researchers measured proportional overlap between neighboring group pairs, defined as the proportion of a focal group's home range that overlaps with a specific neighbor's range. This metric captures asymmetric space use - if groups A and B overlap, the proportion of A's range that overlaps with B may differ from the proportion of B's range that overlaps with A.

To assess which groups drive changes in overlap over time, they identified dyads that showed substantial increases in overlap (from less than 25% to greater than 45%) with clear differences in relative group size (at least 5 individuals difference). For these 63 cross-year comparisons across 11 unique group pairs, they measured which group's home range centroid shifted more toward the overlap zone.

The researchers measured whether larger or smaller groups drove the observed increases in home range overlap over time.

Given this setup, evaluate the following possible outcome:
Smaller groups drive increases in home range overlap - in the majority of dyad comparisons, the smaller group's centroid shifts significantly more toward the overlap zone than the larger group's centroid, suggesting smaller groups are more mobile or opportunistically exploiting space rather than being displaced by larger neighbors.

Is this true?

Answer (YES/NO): NO